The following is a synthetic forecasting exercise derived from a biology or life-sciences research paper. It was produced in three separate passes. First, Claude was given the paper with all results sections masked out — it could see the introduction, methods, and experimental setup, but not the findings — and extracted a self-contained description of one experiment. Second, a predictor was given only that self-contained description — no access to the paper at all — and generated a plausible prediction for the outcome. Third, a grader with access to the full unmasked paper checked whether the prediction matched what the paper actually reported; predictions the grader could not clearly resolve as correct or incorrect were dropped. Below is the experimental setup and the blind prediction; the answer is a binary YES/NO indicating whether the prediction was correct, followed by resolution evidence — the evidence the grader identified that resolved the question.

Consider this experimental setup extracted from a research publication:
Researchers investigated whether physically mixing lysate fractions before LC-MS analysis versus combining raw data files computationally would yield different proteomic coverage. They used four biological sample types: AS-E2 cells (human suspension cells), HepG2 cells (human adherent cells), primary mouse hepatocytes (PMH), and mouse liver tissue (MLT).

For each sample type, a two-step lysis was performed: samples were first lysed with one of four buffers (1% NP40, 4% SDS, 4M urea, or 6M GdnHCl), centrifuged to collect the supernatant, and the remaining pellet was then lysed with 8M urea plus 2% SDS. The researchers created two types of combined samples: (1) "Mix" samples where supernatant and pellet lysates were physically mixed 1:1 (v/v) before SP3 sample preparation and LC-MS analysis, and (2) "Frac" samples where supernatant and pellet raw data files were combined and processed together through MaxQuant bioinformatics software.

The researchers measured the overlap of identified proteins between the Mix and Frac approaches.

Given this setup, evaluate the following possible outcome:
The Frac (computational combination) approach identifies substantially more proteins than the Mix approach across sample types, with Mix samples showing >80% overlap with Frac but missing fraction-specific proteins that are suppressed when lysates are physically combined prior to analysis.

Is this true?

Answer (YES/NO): NO